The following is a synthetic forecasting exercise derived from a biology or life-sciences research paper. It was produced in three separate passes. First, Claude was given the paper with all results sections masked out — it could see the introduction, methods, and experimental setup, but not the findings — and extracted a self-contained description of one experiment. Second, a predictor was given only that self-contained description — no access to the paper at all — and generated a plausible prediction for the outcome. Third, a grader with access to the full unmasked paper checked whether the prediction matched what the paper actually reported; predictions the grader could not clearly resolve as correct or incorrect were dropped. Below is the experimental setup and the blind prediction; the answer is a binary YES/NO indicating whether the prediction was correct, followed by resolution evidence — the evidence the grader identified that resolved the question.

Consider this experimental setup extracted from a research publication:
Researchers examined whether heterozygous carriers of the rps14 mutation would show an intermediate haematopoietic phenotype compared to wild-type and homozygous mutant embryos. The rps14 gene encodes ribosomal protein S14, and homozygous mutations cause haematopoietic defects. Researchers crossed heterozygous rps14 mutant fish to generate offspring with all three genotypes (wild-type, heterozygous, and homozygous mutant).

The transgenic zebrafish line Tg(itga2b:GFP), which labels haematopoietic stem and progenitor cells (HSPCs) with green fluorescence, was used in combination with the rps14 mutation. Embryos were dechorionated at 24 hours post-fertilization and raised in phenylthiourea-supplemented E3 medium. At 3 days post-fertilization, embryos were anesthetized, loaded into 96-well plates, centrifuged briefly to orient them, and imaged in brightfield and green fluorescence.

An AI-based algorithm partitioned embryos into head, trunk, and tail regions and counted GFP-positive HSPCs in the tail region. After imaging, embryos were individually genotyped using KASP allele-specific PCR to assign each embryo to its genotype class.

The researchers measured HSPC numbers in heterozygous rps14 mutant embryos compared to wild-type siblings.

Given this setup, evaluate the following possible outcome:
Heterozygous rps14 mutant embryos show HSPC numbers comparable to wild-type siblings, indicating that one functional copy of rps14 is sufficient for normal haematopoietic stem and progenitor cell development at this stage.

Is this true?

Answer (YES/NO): YES